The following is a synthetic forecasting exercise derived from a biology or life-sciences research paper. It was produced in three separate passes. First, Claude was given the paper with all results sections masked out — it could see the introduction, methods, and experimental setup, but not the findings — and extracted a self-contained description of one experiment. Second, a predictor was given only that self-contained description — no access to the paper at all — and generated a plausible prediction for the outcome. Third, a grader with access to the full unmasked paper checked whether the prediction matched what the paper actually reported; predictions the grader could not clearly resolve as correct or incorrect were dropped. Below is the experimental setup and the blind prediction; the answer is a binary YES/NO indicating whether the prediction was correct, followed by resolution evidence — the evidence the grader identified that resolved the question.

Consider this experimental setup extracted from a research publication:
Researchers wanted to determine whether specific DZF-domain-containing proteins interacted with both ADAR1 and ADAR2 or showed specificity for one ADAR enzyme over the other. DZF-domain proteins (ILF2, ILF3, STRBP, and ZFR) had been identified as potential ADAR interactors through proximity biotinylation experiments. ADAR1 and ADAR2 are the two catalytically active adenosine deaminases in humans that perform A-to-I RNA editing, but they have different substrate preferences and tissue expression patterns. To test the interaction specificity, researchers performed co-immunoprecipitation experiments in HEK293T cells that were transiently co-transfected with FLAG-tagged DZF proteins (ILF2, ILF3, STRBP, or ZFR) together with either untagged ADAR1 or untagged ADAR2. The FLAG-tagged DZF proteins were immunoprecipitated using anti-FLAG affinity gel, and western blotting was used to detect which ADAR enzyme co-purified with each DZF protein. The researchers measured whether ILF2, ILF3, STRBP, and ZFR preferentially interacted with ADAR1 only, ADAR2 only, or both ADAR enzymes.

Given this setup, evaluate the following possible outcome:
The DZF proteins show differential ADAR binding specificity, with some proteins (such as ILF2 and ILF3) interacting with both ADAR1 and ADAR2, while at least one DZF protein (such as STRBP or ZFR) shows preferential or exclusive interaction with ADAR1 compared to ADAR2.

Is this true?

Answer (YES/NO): NO